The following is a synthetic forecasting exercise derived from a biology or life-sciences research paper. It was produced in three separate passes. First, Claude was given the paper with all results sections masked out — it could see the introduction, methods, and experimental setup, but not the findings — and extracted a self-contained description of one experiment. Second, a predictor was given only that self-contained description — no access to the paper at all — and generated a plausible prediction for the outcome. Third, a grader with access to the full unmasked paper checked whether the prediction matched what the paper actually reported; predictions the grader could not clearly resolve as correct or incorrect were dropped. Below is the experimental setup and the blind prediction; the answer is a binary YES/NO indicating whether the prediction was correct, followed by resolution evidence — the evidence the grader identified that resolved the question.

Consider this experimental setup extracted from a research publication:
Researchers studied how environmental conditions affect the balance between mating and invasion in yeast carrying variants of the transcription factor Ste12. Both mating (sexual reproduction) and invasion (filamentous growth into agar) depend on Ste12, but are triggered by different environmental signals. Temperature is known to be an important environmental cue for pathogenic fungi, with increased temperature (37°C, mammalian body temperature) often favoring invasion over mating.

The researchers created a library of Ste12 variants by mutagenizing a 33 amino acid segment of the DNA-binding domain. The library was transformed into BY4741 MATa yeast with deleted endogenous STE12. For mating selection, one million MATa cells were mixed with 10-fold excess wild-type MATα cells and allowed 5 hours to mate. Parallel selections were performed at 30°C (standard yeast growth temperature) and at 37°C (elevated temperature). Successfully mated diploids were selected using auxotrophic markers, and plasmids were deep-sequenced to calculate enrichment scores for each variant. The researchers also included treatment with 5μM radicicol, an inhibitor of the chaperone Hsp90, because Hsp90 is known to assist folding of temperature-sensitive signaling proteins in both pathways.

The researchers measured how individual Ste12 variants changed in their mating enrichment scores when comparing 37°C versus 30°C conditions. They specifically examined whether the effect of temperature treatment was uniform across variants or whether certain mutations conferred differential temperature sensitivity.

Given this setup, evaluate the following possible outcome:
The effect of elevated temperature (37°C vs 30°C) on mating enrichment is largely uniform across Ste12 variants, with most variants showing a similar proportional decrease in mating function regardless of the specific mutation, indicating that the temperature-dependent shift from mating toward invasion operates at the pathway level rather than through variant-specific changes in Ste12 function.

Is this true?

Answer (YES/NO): NO